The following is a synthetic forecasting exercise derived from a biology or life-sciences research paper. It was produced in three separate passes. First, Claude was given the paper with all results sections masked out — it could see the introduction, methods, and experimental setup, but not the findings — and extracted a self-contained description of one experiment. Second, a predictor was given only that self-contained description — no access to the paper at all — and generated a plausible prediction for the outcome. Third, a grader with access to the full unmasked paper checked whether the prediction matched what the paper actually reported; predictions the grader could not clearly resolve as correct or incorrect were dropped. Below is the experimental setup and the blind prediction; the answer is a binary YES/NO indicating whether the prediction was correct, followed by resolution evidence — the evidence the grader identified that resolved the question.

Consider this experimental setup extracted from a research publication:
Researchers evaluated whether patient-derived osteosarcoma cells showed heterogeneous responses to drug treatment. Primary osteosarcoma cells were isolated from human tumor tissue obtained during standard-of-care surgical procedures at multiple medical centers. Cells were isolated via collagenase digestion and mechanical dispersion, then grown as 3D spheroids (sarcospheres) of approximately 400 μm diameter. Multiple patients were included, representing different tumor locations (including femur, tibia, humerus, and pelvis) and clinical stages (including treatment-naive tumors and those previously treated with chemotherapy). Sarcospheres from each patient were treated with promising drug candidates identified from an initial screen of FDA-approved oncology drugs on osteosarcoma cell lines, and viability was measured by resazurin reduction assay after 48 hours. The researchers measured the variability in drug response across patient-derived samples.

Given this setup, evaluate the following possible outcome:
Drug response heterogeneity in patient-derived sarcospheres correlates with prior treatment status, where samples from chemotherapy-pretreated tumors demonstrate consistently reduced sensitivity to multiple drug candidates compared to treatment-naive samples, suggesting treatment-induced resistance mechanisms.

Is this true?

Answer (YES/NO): NO